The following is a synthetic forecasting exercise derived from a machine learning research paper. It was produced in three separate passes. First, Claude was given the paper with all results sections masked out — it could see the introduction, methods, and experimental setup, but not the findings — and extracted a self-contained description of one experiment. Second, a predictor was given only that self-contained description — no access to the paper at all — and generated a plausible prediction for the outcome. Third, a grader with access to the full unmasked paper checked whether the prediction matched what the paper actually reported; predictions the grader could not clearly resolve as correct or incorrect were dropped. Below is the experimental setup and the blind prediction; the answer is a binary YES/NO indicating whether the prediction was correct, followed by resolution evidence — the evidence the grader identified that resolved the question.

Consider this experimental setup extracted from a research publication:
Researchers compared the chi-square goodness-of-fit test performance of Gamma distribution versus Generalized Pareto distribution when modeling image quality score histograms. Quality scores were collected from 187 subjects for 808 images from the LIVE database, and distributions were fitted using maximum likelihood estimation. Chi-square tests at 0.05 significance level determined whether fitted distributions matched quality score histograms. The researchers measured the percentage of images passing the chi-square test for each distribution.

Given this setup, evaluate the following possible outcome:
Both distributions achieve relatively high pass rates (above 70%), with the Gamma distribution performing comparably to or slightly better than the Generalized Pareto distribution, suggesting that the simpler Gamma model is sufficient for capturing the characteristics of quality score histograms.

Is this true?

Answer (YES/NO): NO